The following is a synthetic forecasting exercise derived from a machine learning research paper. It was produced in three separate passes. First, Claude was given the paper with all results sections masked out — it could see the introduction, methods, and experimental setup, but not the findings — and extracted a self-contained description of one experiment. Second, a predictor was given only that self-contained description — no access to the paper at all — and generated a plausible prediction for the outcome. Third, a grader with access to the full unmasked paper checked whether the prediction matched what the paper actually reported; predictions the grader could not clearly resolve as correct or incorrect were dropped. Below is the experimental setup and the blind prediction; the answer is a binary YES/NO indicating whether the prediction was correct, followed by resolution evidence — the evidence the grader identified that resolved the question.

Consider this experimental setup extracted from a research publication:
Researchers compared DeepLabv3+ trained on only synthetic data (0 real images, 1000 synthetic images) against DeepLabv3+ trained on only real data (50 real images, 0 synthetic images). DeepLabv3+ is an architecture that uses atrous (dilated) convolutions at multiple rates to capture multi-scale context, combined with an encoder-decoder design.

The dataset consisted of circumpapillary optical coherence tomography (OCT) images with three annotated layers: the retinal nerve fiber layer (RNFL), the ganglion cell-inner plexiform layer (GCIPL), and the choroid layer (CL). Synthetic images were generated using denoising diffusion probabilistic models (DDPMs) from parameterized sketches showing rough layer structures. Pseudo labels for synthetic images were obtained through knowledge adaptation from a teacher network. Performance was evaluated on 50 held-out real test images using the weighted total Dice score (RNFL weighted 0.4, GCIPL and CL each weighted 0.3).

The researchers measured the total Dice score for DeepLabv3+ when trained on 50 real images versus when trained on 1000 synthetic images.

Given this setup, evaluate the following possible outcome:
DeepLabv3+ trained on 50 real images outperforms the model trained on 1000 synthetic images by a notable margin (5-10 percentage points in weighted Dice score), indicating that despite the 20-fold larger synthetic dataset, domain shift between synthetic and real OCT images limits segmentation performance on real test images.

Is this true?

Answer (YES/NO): NO